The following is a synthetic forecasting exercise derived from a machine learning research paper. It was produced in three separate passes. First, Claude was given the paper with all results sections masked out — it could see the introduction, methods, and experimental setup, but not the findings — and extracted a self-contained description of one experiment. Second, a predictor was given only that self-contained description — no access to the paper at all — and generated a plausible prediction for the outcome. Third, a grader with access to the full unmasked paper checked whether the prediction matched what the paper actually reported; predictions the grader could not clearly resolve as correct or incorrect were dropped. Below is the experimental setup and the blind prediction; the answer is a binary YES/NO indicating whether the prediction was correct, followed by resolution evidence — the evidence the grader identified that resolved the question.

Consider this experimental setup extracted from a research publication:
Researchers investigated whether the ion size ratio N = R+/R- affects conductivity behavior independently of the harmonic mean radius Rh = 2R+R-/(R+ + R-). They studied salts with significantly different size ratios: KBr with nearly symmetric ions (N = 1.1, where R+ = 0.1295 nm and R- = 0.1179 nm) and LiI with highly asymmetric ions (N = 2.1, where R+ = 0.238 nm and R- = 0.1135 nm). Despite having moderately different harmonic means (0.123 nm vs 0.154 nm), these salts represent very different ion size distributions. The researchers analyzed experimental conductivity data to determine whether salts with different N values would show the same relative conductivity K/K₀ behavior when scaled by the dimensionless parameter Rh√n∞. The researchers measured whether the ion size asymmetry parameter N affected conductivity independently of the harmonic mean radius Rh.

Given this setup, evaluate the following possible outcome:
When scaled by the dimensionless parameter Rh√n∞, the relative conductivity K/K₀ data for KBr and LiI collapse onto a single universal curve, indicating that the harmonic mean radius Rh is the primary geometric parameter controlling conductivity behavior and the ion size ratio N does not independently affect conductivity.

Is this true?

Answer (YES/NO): YES